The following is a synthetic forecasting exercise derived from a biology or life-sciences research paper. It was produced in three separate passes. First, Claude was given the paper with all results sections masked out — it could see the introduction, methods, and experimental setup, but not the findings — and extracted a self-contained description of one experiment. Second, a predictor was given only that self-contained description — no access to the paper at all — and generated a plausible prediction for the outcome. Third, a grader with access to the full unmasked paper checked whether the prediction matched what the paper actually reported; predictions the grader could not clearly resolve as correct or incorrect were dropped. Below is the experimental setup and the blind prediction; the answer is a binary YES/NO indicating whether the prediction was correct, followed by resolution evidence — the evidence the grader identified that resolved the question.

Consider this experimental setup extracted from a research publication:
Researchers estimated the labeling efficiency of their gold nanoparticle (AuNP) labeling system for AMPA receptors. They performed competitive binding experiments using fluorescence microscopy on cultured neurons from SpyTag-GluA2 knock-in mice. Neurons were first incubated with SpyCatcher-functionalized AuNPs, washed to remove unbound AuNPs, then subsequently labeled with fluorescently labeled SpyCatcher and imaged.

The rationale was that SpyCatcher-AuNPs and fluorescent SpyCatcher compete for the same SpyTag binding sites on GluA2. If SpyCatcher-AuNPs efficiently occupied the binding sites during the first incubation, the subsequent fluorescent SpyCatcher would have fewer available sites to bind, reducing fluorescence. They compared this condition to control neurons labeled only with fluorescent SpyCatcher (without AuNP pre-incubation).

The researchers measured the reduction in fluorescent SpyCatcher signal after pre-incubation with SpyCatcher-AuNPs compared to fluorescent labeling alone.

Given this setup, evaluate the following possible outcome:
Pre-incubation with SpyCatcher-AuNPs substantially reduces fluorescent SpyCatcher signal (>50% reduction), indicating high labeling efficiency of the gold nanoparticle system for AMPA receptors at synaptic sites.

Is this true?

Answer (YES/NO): YES